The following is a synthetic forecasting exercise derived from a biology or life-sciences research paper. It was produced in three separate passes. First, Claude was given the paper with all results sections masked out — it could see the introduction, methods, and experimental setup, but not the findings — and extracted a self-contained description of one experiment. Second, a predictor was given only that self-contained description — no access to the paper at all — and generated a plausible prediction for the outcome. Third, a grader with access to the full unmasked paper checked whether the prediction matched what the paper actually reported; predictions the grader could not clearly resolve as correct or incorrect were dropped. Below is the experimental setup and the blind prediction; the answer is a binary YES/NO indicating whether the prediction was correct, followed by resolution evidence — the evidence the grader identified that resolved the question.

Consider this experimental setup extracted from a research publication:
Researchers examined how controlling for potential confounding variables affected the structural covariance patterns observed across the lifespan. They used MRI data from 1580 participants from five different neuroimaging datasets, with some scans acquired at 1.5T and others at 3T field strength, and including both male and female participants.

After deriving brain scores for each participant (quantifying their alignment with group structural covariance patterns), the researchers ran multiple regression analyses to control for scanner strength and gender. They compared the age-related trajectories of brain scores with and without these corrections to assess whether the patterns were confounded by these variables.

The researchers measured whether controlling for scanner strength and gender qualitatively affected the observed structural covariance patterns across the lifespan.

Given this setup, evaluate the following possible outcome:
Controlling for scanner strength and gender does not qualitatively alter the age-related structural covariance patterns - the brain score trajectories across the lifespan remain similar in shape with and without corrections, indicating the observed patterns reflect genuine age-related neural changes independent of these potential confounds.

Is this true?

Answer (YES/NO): YES